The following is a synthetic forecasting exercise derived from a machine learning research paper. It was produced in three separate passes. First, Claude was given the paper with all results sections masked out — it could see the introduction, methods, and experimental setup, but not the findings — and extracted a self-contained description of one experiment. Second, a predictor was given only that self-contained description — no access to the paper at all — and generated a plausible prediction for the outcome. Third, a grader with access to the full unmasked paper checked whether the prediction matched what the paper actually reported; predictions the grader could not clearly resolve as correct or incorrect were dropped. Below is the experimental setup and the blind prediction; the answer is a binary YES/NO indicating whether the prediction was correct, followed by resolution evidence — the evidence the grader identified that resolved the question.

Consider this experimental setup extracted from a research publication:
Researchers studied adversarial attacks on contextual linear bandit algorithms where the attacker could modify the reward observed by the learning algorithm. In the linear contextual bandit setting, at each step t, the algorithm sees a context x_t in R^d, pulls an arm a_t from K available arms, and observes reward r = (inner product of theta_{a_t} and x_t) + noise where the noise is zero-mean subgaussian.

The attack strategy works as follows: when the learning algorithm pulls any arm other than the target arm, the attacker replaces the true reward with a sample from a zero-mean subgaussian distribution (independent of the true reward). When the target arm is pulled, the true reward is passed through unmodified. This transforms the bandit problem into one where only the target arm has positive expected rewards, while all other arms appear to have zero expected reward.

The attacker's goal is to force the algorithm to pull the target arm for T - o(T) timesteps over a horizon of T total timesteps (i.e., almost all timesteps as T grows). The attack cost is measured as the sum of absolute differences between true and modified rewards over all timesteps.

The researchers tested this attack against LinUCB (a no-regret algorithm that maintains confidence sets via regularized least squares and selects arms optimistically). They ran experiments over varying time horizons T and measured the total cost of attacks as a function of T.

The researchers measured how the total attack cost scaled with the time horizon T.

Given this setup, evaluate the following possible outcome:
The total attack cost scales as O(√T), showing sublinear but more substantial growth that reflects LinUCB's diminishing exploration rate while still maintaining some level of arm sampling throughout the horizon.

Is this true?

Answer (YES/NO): NO